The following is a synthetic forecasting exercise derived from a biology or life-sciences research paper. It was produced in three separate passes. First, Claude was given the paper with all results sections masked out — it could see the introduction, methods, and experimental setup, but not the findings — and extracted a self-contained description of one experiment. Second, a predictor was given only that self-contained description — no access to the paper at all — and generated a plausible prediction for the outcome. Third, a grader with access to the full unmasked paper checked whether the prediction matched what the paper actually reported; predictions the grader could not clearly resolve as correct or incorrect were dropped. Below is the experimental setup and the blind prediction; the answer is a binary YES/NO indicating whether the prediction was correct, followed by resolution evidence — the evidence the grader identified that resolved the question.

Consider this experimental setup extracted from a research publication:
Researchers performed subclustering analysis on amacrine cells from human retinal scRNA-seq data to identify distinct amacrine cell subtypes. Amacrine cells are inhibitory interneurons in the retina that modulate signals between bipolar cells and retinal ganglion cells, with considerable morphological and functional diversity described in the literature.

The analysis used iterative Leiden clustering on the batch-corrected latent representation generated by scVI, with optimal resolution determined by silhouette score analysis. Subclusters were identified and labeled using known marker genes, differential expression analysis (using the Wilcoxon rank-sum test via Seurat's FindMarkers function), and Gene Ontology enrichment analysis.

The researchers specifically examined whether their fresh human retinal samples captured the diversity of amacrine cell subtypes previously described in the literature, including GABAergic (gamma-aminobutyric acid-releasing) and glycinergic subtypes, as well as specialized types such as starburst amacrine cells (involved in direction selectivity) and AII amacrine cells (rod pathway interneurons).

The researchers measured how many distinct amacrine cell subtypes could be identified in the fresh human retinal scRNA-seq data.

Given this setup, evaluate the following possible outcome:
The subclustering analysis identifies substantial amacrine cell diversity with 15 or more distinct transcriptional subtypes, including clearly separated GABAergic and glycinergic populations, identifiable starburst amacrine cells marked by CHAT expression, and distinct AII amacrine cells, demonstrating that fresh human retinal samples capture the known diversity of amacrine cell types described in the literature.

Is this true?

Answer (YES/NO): NO